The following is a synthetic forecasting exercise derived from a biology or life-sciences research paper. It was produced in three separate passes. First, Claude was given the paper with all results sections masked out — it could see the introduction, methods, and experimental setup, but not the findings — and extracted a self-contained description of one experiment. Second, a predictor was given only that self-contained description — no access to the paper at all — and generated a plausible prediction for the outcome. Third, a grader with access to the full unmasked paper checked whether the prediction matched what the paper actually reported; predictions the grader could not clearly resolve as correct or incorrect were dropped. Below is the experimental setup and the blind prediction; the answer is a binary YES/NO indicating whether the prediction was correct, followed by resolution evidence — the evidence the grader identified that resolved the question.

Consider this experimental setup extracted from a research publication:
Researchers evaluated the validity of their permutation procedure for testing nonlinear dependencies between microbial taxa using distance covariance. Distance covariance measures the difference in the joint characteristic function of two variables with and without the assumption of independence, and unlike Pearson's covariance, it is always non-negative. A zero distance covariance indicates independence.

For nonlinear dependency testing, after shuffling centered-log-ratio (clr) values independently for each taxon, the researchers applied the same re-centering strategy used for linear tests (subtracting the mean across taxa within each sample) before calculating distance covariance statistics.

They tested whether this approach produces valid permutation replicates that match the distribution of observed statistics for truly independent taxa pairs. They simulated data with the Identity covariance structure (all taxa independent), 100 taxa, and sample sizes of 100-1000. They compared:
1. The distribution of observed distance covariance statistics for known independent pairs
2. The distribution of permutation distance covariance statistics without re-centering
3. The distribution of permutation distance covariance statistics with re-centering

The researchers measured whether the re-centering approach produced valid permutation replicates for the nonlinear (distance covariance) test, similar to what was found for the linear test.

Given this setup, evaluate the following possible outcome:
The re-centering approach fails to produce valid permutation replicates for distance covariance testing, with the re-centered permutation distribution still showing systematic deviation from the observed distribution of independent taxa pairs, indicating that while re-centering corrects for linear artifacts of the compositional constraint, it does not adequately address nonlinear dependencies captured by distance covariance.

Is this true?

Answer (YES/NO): NO